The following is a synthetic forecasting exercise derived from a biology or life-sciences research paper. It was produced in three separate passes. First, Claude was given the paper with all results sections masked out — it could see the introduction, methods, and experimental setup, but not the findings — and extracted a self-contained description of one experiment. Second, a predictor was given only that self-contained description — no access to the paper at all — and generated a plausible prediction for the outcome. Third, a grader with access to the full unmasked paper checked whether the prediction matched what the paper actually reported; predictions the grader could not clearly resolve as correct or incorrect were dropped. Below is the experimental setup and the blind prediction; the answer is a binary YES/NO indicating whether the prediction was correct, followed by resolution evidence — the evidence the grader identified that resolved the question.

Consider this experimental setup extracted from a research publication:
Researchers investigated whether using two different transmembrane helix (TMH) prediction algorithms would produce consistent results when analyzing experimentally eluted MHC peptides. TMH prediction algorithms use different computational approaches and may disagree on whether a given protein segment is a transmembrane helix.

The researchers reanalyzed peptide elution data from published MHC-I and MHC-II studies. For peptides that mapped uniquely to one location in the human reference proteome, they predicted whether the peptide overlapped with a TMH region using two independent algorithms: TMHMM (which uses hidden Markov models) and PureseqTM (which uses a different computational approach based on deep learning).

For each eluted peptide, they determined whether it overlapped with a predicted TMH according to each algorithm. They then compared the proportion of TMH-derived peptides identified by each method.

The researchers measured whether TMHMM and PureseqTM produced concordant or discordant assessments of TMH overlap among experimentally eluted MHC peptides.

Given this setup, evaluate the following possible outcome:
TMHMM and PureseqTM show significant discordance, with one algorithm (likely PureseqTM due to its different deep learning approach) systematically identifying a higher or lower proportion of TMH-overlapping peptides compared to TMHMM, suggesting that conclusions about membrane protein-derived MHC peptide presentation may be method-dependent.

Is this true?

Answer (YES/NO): NO